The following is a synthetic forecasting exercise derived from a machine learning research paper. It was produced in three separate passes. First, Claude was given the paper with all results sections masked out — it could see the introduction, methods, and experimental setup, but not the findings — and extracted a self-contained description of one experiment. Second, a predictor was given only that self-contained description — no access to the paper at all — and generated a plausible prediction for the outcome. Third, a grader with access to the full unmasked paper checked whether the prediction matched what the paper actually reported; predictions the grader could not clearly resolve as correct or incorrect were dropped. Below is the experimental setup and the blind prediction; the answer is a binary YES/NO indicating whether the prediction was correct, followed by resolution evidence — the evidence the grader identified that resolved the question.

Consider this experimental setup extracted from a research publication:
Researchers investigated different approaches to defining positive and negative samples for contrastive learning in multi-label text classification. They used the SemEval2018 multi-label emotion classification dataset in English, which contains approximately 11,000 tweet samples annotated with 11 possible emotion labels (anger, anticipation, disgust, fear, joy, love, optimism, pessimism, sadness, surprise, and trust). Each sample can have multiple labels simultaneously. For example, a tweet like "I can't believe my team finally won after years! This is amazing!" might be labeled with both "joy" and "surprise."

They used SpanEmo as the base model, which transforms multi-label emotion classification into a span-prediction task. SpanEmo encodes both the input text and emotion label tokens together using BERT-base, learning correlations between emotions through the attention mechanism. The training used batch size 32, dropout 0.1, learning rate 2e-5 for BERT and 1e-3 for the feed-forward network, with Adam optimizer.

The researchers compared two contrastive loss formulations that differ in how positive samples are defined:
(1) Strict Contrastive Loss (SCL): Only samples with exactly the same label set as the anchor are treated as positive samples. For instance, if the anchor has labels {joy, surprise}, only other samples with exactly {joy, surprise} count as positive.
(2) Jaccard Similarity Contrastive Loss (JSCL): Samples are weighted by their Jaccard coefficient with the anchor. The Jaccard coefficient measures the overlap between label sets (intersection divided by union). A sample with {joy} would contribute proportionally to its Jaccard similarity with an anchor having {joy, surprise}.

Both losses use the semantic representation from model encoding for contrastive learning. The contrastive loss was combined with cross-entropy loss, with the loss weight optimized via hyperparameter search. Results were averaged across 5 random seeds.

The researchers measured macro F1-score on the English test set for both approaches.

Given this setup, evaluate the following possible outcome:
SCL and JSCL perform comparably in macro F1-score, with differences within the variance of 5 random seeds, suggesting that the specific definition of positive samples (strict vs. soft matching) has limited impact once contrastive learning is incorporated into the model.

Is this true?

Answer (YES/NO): NO